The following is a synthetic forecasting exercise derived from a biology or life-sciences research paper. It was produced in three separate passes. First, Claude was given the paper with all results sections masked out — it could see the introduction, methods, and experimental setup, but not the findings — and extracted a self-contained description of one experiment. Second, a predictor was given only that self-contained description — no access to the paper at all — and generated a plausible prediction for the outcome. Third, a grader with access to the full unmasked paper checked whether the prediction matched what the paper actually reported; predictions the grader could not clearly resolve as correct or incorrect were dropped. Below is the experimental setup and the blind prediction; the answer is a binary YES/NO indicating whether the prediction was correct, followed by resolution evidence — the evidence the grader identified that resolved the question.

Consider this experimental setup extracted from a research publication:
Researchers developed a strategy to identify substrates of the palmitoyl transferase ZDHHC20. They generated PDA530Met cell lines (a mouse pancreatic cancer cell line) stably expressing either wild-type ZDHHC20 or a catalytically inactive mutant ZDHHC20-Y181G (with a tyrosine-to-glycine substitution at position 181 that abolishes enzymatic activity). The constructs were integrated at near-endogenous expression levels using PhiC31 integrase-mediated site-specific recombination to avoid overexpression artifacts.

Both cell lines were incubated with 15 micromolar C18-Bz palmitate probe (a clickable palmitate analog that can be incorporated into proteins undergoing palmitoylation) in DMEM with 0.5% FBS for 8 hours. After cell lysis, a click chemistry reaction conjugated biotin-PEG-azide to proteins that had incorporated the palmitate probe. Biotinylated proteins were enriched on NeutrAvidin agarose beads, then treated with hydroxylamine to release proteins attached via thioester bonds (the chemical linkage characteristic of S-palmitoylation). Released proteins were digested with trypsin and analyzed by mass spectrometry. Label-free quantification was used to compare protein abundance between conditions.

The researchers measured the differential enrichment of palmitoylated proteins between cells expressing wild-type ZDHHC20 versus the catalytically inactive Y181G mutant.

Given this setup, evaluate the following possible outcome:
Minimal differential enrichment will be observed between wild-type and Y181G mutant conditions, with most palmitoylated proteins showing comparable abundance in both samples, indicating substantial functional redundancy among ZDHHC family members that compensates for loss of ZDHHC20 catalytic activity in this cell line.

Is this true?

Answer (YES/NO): NO